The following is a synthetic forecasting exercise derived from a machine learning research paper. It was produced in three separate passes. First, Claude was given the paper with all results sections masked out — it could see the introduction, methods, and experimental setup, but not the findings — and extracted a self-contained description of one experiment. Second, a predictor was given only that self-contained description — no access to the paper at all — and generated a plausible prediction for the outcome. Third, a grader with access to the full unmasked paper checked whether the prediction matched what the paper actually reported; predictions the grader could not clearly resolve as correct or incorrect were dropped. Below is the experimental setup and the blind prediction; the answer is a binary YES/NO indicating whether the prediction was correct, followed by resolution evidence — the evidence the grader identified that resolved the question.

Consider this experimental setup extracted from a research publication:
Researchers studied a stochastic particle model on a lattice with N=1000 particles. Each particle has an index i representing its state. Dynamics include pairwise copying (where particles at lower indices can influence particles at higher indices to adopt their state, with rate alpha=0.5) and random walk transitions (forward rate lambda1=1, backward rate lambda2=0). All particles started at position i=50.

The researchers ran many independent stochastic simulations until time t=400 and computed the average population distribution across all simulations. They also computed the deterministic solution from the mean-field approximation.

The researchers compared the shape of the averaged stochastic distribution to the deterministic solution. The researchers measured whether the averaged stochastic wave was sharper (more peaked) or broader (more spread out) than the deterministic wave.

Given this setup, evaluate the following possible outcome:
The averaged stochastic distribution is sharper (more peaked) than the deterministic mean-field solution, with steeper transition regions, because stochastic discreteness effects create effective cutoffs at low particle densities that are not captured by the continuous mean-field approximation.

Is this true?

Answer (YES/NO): NO